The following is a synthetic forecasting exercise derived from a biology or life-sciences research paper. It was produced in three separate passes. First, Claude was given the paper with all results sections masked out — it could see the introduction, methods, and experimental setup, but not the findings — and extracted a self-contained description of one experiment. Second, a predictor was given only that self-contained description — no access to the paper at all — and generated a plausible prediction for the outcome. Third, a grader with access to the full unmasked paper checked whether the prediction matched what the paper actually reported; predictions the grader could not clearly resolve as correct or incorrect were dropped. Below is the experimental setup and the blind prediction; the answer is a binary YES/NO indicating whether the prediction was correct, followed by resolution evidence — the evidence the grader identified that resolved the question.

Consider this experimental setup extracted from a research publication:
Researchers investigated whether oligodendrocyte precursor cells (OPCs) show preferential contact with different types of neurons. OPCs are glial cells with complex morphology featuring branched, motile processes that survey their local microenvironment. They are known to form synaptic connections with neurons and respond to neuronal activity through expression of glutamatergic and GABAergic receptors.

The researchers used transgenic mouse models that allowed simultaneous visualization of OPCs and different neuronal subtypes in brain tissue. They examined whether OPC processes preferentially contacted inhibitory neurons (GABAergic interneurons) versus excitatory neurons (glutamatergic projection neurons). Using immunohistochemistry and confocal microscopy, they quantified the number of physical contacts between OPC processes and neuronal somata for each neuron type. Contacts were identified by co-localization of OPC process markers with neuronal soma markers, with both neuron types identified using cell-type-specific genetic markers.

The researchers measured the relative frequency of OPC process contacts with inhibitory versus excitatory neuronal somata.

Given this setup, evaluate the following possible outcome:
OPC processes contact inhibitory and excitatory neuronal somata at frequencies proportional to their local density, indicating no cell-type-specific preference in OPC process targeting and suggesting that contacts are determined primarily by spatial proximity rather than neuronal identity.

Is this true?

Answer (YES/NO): NO